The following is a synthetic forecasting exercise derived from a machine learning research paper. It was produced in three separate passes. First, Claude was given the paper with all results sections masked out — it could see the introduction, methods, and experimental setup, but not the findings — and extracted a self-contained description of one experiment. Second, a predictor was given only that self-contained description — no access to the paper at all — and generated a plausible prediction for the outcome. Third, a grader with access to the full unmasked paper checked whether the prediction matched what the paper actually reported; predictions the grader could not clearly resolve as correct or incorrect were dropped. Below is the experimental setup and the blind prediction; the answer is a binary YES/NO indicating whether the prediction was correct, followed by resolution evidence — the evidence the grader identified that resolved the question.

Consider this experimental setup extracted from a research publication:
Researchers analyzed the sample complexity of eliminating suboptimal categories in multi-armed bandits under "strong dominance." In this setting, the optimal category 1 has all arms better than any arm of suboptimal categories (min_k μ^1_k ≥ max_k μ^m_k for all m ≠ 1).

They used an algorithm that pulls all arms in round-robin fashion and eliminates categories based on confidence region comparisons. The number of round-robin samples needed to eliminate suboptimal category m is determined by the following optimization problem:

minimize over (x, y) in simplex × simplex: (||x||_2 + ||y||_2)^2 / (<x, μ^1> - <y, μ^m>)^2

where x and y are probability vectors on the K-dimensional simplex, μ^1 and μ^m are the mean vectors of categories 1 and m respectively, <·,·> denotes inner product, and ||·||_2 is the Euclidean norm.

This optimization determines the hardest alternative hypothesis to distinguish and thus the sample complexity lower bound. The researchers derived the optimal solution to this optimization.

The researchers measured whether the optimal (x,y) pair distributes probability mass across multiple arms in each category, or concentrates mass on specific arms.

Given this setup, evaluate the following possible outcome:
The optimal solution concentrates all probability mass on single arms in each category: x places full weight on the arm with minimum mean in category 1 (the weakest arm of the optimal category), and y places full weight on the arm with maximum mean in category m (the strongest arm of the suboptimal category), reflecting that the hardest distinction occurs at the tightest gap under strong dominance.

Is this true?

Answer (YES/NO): NO